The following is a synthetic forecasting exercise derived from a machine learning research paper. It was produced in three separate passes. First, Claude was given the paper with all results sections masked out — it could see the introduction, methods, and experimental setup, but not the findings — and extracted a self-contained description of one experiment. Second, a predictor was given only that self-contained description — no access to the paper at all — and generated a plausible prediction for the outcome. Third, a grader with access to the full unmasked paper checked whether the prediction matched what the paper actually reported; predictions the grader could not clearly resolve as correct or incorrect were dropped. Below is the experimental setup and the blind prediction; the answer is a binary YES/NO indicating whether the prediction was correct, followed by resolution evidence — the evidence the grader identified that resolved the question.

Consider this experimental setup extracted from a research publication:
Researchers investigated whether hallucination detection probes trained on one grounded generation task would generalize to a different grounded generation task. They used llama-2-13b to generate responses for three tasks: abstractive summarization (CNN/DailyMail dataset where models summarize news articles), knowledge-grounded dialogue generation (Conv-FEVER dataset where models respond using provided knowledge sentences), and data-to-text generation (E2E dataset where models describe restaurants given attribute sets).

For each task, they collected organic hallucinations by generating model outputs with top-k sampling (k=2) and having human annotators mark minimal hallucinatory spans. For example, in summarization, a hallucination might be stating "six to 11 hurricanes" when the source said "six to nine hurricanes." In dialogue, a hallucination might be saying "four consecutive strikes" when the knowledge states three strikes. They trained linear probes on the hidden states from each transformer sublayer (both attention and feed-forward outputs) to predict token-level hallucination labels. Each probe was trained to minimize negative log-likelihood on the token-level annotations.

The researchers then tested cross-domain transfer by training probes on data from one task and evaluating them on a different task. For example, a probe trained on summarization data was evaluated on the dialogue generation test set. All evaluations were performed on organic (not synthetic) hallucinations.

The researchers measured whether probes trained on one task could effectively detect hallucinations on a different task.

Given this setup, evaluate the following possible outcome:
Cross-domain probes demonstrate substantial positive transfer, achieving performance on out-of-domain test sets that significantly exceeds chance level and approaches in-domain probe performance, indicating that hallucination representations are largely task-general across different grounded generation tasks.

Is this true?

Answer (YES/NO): NO